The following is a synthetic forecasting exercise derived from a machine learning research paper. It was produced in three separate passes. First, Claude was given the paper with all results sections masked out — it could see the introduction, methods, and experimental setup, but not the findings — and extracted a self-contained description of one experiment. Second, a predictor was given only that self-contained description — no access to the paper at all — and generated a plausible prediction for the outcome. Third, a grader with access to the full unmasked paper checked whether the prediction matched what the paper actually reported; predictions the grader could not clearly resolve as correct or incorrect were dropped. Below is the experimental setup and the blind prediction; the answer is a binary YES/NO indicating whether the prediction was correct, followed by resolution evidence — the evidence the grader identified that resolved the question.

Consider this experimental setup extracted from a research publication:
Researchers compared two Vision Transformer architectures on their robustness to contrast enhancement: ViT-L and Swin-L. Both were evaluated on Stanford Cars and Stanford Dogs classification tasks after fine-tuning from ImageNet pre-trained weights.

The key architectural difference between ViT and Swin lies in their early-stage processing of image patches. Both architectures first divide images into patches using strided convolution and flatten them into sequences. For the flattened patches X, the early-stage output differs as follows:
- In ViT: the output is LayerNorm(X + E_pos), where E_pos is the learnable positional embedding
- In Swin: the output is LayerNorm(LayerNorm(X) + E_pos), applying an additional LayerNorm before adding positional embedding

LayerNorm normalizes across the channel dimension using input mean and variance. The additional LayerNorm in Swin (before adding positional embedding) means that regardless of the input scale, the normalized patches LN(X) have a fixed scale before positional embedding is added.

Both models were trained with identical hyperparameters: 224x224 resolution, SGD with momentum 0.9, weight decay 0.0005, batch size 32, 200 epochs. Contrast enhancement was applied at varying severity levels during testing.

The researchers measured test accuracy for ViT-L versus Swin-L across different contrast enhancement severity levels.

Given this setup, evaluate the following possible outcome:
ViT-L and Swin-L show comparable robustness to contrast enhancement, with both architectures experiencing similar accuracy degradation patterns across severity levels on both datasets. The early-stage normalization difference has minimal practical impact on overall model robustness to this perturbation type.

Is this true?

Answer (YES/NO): NO